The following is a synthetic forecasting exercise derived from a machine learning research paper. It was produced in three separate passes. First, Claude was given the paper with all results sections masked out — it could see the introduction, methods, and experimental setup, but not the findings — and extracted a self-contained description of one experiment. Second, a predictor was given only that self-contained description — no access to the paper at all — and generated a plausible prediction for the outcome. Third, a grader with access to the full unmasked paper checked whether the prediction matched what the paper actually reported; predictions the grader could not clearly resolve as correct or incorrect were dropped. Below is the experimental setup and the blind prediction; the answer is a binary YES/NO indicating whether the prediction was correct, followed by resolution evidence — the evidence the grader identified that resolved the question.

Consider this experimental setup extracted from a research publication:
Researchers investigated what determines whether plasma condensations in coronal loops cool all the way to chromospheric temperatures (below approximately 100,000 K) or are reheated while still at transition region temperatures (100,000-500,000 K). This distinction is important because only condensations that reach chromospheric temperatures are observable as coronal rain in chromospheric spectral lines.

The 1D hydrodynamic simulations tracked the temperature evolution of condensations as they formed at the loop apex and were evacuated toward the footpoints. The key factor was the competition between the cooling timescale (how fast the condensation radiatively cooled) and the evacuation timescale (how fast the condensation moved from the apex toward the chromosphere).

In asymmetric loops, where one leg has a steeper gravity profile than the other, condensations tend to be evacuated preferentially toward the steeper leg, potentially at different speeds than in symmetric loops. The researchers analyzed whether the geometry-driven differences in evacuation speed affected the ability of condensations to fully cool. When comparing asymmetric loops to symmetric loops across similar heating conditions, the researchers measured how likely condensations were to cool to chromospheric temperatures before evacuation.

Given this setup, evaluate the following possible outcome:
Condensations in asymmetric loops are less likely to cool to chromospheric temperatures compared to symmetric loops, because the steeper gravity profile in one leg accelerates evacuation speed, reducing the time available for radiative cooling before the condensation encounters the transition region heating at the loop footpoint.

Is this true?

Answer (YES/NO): YES